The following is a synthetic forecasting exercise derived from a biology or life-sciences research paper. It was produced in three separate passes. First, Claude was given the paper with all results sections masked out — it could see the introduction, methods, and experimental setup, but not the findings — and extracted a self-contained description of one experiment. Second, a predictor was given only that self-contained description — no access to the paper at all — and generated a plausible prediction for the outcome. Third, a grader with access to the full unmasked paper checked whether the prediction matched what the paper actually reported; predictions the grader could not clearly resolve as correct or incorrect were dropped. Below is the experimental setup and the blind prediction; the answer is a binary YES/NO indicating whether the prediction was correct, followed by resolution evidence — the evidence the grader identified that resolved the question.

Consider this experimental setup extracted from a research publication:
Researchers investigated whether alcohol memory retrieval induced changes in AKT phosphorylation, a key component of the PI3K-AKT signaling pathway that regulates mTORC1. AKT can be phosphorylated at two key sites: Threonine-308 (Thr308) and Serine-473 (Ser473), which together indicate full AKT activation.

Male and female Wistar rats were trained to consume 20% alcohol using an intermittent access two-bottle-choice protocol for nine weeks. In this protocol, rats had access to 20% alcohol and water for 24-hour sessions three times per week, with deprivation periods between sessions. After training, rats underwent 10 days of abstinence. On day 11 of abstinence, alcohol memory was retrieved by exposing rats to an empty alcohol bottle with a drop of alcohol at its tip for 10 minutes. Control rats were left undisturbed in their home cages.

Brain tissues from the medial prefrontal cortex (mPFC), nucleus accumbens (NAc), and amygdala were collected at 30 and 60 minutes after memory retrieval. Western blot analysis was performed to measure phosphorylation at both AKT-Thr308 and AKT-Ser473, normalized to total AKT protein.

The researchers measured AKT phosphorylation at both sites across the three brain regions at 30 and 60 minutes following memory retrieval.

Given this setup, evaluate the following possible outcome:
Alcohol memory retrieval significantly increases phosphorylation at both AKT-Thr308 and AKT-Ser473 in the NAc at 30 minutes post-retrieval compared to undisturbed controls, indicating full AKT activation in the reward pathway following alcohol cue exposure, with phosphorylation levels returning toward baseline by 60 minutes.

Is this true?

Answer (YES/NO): NO